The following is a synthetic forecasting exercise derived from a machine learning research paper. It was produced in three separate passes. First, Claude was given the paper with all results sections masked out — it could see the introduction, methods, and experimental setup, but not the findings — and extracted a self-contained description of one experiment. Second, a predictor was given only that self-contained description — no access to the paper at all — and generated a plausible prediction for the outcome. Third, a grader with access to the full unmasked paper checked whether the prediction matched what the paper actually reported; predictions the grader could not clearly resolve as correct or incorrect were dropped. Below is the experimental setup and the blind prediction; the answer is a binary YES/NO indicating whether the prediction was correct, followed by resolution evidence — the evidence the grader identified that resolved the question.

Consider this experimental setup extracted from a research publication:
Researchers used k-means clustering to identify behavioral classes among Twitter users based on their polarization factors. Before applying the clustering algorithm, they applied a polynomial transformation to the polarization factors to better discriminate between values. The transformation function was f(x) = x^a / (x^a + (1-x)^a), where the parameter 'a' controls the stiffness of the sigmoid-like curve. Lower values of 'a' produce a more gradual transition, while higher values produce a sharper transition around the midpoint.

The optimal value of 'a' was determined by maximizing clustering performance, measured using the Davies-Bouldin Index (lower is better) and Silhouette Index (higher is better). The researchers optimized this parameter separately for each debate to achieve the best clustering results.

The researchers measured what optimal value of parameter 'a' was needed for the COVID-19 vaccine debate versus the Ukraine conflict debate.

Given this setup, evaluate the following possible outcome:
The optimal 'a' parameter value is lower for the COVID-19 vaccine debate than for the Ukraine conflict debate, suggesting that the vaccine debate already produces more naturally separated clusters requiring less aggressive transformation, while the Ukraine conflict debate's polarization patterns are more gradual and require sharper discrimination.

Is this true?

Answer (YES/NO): NO